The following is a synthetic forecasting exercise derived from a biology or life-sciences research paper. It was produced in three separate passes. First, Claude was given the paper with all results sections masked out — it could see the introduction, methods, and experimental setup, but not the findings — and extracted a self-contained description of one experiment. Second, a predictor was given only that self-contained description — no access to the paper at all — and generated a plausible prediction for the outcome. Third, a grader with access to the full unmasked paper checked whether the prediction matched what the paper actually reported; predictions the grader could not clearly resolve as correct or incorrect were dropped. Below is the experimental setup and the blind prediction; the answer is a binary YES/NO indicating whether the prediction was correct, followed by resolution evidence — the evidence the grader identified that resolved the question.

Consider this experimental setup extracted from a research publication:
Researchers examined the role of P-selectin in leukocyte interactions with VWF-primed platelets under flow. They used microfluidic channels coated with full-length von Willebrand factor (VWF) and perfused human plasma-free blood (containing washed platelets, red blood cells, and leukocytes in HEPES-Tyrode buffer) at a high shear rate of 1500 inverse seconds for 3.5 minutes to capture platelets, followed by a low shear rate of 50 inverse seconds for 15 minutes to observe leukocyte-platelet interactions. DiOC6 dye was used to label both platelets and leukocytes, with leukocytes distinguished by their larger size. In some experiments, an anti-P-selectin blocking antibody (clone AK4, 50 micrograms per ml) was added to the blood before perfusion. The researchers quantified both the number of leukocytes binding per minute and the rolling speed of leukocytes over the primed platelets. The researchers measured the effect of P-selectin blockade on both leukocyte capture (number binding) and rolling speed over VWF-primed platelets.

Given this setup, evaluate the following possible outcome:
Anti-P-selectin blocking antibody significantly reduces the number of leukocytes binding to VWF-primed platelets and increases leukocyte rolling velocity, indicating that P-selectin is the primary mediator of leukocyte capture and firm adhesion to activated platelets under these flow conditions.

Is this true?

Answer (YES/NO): NO